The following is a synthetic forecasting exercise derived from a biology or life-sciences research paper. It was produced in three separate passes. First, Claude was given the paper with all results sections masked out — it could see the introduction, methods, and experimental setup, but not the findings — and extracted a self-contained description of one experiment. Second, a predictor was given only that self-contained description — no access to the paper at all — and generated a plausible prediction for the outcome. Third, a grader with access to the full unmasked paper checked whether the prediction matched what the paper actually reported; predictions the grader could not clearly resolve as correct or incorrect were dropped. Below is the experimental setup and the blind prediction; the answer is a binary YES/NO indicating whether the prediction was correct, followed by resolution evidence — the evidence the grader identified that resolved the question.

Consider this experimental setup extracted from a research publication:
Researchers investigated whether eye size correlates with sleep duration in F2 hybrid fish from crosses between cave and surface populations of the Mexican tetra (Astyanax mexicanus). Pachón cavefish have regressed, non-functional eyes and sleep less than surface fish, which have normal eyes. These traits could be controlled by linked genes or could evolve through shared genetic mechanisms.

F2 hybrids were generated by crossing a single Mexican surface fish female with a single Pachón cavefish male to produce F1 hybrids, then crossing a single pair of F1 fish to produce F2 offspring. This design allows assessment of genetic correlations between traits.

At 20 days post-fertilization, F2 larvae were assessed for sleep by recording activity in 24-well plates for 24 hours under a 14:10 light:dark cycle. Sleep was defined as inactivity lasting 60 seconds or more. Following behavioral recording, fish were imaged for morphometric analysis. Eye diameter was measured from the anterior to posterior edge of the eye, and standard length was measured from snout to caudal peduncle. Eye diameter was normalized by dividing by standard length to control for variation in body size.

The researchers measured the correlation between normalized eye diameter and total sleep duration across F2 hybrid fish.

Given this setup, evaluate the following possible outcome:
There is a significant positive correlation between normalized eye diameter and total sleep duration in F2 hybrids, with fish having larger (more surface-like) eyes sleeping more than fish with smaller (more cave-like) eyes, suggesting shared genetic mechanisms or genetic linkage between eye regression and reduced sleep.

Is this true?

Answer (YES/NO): NO